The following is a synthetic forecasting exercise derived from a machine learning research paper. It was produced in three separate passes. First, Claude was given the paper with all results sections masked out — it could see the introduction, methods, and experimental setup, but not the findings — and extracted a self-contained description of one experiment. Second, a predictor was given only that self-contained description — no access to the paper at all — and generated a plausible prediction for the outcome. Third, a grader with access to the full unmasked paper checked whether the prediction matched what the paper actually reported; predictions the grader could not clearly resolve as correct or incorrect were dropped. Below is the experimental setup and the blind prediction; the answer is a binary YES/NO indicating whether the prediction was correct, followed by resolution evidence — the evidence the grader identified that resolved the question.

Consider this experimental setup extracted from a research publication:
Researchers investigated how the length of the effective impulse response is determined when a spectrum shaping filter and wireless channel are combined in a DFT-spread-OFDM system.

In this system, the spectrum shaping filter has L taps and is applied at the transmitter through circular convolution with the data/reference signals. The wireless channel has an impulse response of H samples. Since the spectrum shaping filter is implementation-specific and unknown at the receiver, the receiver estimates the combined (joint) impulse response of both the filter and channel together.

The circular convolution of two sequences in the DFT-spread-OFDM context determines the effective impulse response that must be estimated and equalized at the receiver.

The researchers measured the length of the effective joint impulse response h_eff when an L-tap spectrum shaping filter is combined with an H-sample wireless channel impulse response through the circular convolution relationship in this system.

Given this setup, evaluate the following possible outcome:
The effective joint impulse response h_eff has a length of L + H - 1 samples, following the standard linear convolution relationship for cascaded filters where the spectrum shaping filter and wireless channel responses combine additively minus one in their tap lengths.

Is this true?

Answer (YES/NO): NO